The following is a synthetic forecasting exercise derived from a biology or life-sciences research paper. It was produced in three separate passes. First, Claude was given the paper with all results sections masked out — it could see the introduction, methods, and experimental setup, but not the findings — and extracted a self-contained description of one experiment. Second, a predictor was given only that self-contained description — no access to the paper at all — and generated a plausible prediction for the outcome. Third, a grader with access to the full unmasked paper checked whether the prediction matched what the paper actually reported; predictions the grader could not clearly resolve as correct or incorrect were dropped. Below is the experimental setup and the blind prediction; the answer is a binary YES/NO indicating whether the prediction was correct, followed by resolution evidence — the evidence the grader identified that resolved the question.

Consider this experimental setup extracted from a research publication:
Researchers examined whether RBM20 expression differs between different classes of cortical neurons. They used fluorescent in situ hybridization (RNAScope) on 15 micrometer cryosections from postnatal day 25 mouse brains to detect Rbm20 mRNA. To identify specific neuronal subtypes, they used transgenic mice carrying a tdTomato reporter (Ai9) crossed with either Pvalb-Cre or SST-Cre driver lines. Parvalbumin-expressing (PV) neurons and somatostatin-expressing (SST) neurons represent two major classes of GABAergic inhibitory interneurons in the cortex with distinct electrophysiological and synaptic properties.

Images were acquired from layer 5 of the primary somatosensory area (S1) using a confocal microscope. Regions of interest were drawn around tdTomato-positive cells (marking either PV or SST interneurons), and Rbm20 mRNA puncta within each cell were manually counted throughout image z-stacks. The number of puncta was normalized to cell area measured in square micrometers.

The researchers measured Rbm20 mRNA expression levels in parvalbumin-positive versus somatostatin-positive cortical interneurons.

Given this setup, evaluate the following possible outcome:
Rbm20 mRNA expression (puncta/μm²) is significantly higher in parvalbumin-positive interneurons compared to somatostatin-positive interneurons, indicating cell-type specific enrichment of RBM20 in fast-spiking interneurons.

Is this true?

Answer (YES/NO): YES